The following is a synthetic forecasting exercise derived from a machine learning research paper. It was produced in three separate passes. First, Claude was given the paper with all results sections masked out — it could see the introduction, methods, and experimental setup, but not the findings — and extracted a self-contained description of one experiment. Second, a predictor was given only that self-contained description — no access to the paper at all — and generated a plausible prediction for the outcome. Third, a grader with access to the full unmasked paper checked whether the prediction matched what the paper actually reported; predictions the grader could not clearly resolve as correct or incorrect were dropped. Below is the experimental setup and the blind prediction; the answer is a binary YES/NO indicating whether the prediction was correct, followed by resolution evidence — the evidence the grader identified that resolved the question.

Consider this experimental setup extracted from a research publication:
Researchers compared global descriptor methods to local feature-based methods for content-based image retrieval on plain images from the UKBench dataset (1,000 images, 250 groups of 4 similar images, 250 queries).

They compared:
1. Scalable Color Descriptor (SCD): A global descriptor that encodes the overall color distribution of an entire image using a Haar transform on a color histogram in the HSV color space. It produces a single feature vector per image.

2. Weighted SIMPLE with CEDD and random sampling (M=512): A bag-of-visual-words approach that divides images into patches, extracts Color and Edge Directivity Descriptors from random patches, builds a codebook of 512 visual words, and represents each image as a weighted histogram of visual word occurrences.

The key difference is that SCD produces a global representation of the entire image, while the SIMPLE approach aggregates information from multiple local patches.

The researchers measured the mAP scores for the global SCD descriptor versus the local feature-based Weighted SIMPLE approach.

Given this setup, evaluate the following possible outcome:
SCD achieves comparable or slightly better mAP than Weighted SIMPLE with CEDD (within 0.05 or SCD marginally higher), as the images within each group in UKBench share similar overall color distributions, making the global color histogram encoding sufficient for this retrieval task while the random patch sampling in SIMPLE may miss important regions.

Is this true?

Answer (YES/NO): NO